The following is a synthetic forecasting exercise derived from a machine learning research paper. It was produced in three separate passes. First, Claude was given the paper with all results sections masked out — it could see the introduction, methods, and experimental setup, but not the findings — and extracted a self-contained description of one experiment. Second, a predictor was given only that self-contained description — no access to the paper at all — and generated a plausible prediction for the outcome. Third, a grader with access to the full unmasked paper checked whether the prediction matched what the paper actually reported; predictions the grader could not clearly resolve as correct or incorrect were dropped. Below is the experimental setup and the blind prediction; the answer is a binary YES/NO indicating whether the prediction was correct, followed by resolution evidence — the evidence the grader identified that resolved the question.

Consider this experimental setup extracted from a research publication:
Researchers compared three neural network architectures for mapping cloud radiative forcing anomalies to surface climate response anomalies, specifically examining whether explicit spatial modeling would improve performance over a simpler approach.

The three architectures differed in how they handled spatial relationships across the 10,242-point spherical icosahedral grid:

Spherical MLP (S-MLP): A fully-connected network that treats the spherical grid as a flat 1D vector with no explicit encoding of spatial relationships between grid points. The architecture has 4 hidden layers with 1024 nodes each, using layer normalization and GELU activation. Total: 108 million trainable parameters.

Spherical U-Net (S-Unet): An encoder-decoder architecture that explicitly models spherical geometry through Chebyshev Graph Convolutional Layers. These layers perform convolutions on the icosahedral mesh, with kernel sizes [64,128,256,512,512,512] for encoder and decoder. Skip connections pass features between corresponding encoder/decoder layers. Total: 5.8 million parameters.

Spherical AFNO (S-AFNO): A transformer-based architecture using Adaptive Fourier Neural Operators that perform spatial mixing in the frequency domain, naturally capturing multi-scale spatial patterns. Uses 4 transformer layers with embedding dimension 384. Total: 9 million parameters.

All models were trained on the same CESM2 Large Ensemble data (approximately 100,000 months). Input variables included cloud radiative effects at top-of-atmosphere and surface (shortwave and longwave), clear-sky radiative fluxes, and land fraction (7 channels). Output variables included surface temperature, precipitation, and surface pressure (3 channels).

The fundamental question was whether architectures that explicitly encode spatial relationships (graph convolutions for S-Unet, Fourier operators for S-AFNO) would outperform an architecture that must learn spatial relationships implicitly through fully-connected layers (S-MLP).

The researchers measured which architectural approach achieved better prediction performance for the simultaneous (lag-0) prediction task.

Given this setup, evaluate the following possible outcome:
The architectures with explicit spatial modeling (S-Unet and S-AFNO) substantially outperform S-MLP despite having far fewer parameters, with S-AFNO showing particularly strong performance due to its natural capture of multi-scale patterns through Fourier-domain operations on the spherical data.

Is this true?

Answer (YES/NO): NO